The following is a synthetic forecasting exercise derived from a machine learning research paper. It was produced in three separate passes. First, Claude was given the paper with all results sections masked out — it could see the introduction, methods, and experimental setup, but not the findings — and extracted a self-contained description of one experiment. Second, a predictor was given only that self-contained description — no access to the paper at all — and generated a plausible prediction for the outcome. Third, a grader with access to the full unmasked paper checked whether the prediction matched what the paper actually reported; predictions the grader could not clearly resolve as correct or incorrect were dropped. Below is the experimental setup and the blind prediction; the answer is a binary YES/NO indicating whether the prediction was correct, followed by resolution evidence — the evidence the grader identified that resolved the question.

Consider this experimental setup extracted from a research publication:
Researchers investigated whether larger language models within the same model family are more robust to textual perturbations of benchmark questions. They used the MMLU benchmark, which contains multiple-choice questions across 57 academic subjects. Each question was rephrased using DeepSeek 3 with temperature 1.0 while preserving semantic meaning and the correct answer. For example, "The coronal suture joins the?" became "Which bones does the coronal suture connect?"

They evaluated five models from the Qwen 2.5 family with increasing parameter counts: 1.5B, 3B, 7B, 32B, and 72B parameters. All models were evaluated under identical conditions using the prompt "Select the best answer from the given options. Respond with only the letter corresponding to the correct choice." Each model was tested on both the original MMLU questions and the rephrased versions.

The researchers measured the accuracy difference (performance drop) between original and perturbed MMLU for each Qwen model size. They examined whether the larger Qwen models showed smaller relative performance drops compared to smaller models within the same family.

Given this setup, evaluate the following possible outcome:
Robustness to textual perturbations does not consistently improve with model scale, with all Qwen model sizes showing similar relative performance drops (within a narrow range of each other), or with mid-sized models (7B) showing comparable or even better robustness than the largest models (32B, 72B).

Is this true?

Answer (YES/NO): YES